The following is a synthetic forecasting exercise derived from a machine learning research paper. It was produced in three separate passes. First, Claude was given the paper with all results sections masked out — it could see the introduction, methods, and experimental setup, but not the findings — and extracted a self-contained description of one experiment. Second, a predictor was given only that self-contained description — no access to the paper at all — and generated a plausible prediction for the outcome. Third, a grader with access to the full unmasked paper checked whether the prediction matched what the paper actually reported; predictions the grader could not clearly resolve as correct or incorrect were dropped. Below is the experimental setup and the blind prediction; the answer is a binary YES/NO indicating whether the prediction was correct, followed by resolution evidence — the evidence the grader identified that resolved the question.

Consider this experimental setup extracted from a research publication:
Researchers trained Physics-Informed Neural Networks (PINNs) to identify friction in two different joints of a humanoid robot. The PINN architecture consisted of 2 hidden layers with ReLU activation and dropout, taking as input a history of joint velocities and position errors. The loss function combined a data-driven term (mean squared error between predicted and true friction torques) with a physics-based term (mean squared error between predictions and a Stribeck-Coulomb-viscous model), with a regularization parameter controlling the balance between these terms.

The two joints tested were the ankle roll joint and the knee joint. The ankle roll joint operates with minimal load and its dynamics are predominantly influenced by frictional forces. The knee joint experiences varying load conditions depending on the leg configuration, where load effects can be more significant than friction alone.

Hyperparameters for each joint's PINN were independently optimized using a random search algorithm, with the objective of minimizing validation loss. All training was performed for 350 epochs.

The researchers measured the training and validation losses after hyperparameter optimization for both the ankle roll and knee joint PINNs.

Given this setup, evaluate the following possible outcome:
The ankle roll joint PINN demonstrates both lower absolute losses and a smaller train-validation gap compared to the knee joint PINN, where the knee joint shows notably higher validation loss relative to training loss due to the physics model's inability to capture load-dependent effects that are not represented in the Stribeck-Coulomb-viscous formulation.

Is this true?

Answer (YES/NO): NO